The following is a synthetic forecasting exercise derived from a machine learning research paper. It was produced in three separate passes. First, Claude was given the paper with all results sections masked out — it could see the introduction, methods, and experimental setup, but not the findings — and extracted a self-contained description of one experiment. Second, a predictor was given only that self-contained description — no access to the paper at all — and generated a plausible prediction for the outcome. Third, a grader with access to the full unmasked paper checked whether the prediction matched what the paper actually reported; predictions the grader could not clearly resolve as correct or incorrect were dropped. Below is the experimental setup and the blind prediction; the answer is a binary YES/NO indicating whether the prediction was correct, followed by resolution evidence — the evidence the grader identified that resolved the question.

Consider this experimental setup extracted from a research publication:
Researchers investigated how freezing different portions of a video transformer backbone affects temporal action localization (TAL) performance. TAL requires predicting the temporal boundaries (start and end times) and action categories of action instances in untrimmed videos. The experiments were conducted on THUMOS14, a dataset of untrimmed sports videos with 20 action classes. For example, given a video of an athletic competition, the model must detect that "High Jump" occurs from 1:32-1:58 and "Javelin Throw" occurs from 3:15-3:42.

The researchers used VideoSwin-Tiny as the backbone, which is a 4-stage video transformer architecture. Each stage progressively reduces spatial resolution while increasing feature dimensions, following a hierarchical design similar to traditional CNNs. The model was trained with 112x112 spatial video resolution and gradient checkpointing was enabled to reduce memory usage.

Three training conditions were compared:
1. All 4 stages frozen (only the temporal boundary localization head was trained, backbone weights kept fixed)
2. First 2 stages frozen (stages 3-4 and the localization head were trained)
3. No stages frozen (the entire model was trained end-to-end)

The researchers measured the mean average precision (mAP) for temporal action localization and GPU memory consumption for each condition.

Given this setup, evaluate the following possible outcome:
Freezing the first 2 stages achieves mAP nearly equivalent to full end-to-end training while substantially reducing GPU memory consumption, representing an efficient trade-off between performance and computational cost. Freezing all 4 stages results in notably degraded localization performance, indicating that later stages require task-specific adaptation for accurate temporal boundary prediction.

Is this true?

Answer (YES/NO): YES